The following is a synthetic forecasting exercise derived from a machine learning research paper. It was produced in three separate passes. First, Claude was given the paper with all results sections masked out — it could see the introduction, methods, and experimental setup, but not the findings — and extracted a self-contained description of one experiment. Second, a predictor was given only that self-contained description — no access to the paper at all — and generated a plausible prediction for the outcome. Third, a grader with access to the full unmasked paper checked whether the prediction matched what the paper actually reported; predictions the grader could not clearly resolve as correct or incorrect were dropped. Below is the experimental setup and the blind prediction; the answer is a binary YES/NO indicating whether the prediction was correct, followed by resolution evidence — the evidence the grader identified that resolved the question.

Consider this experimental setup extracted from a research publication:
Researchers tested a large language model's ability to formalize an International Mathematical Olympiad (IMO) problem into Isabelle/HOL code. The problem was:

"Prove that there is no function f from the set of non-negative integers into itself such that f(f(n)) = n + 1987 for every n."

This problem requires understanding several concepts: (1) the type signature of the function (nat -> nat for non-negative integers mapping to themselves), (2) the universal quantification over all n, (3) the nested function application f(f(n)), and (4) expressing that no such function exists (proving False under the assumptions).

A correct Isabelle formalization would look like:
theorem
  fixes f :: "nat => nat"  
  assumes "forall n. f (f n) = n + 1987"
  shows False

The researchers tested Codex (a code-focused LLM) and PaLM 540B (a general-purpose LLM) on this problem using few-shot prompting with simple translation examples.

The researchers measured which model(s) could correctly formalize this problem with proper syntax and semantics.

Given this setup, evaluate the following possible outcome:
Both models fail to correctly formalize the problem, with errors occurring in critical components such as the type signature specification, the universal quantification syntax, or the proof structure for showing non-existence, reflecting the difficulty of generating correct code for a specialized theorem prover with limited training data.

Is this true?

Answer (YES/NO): NO